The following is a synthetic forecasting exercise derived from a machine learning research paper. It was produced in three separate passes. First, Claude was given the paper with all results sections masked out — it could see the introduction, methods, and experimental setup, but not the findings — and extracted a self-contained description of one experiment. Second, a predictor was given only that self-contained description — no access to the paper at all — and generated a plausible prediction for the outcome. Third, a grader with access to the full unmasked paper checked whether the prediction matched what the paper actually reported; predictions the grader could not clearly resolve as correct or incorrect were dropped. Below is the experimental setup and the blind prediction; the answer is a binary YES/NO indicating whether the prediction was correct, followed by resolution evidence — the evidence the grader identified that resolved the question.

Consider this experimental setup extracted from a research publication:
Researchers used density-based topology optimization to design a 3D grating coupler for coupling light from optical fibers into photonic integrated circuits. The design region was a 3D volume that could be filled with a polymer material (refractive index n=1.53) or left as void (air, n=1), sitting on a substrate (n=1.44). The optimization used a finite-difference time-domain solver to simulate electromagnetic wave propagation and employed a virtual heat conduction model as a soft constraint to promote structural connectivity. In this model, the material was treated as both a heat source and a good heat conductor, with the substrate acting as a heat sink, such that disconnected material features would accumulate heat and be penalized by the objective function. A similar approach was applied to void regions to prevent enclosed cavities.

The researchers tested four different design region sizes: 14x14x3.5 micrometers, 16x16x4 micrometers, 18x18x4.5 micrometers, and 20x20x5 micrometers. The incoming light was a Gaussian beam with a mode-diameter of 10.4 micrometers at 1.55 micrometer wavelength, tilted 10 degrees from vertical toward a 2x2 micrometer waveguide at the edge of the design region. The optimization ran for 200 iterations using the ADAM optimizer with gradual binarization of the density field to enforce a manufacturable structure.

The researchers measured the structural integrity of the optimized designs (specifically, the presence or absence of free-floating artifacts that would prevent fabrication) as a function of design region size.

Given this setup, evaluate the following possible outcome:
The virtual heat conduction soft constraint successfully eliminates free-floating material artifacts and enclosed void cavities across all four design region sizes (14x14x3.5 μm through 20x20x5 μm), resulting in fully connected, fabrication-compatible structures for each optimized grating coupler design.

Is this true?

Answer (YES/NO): NO